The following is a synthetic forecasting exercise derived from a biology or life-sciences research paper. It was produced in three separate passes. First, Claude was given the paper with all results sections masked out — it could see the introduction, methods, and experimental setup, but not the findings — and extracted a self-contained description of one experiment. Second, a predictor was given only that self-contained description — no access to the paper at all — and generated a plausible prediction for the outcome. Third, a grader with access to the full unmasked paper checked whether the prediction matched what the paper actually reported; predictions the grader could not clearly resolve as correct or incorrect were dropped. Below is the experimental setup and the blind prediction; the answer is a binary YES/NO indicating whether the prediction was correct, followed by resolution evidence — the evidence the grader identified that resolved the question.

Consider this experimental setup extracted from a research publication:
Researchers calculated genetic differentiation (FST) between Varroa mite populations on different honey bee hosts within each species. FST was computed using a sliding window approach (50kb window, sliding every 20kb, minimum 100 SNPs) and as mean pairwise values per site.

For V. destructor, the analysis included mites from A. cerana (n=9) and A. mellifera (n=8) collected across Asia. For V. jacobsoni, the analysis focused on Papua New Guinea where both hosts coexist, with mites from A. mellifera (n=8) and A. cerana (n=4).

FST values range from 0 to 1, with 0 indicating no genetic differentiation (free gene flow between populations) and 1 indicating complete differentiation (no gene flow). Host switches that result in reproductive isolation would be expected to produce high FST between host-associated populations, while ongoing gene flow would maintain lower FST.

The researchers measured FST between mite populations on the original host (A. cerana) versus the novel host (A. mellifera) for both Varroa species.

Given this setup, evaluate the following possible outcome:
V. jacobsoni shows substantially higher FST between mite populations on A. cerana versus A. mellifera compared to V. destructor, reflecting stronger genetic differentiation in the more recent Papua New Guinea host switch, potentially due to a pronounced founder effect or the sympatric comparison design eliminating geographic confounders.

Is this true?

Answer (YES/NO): NO